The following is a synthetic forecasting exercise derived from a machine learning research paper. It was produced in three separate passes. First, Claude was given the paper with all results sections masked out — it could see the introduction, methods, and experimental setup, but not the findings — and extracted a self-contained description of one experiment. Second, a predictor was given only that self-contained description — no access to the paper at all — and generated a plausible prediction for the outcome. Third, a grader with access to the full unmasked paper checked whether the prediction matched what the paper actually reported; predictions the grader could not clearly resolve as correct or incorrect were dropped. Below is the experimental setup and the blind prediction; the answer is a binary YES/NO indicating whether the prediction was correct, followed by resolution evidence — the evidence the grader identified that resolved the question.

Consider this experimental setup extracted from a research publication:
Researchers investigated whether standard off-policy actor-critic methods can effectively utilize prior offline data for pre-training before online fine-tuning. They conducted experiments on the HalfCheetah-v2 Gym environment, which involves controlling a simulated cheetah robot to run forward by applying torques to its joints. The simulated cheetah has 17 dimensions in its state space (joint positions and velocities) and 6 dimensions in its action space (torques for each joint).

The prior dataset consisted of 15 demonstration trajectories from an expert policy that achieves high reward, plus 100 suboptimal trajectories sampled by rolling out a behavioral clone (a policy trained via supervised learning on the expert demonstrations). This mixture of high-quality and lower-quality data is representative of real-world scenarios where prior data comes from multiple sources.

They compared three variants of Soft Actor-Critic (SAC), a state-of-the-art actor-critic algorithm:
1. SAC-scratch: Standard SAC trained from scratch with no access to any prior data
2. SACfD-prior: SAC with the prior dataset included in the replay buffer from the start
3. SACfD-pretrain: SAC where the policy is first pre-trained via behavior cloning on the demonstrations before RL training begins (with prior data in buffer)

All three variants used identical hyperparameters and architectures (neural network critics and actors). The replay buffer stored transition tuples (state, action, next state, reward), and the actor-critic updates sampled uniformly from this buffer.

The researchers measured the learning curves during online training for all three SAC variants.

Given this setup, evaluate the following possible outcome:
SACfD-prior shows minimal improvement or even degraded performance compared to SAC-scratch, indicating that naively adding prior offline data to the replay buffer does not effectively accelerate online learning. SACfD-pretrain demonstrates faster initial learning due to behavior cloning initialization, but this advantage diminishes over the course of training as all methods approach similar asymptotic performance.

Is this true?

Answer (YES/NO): NO